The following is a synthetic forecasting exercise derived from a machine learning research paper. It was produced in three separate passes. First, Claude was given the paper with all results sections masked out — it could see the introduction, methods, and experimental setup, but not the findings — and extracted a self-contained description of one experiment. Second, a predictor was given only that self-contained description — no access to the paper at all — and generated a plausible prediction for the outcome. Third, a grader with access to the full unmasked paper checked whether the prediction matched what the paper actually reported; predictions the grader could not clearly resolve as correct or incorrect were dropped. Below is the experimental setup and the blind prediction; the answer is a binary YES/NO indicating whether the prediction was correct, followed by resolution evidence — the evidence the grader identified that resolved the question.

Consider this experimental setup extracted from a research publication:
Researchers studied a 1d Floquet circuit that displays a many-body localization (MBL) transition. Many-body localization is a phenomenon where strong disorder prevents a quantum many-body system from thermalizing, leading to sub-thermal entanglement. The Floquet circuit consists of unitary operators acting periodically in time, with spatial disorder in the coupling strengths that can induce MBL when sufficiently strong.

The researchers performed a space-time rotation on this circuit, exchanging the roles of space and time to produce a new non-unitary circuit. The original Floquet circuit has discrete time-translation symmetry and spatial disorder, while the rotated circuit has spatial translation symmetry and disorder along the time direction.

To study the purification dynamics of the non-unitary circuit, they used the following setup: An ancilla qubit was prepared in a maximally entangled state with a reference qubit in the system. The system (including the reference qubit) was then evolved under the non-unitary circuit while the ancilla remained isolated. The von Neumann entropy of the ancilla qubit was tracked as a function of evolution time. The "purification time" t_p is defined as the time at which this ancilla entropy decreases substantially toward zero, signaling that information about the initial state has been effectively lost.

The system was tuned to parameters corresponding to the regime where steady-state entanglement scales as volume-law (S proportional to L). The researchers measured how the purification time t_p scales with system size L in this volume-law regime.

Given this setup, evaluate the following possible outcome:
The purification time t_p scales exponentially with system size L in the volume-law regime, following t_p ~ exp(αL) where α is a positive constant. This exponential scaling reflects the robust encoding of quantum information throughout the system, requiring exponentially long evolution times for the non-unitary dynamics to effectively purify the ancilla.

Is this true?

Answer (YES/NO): NO